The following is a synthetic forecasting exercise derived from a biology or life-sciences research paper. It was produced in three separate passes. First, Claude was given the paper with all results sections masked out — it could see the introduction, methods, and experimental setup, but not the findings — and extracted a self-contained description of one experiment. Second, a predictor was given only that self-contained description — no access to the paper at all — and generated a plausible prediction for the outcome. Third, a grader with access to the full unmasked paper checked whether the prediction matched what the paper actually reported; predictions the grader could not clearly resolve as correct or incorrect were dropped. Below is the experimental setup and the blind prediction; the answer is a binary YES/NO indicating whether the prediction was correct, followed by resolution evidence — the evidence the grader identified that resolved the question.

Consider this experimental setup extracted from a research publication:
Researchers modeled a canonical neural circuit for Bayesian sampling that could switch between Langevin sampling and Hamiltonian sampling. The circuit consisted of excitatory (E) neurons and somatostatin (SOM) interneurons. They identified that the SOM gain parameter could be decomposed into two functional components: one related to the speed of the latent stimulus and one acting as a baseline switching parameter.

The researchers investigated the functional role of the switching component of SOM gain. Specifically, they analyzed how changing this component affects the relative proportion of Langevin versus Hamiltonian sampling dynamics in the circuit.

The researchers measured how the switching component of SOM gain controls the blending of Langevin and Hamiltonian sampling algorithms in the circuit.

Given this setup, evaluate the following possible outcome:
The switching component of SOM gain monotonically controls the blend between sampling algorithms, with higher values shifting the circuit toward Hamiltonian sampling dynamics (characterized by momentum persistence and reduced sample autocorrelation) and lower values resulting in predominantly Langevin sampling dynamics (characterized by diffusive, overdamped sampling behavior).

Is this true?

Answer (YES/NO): YES